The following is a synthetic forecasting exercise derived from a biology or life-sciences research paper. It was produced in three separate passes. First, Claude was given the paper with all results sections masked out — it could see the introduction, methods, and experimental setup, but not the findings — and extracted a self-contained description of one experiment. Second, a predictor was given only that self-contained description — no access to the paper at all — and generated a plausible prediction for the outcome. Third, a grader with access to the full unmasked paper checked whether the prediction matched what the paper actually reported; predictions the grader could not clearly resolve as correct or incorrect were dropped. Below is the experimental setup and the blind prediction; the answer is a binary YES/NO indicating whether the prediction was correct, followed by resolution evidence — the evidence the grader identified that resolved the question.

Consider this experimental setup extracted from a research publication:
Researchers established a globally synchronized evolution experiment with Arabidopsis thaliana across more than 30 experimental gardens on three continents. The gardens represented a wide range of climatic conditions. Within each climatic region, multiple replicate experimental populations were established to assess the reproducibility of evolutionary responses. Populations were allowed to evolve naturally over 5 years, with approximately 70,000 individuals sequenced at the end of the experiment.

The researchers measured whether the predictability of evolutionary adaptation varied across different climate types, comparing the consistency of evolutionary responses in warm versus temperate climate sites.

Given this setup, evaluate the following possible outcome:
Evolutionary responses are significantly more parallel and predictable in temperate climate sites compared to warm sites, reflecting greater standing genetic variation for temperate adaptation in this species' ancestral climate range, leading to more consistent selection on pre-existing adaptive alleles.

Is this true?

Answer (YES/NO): NO